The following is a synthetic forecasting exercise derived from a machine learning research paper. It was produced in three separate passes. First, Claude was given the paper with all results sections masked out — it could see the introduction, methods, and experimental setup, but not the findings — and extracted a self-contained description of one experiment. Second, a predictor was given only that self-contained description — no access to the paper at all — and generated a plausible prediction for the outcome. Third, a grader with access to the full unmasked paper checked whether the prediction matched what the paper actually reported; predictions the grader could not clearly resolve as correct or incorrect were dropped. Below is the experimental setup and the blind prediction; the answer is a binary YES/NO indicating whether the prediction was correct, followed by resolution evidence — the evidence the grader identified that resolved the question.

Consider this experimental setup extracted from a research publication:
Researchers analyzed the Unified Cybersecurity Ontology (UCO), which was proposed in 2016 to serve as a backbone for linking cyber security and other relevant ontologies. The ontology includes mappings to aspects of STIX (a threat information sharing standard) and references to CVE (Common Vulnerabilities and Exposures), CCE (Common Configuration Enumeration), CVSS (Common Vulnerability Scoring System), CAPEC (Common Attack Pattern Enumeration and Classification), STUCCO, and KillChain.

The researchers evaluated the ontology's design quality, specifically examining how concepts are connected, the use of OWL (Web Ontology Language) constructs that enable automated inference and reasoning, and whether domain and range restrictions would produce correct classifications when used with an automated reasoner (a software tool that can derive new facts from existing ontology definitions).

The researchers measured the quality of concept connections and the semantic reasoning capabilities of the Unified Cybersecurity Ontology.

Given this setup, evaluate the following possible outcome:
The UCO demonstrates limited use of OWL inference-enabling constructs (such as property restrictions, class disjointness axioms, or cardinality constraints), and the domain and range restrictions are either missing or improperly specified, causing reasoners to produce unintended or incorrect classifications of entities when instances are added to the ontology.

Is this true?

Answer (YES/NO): YES